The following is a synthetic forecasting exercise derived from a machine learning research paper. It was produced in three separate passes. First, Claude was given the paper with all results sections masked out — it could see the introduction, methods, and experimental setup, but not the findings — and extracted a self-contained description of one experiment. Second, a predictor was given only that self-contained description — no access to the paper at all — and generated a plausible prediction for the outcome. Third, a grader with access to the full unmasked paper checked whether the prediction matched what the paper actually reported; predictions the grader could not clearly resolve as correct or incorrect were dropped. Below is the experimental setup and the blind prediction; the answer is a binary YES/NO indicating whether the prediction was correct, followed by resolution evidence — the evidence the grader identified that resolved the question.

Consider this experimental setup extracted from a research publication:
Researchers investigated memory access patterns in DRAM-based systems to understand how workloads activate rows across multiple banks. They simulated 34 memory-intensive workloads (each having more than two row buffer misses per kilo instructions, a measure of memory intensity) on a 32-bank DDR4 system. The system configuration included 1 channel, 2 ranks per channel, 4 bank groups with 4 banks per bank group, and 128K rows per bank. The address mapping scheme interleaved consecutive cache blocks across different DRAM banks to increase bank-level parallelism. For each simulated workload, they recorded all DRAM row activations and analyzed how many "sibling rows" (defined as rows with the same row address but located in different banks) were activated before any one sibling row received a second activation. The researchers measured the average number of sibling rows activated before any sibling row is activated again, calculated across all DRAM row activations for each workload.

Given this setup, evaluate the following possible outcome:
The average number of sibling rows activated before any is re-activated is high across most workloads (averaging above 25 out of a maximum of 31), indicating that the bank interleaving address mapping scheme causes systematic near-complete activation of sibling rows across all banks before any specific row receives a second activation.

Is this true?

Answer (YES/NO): NO